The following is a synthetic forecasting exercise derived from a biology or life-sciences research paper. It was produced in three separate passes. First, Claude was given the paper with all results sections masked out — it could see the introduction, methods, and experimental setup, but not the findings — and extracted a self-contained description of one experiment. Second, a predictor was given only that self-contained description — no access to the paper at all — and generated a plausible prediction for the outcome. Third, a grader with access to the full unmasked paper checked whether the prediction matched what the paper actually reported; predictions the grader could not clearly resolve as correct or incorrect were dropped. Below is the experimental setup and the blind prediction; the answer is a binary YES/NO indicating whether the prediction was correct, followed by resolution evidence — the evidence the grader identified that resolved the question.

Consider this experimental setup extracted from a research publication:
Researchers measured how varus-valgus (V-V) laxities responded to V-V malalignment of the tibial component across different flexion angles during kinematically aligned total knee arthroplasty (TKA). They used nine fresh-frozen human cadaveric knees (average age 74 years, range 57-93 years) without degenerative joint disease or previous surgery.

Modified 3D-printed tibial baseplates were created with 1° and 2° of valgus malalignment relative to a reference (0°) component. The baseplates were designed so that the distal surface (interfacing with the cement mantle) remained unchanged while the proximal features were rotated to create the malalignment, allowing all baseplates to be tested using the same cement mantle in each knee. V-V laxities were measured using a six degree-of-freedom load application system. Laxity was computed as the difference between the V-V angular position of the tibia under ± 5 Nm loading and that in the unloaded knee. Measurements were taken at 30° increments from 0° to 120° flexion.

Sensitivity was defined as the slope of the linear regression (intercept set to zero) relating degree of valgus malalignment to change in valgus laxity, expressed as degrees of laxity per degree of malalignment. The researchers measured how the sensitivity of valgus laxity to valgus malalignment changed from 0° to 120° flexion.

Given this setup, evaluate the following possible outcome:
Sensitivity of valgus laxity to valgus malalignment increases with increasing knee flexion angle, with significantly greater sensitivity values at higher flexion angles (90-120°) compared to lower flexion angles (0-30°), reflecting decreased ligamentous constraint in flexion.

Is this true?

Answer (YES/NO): YES